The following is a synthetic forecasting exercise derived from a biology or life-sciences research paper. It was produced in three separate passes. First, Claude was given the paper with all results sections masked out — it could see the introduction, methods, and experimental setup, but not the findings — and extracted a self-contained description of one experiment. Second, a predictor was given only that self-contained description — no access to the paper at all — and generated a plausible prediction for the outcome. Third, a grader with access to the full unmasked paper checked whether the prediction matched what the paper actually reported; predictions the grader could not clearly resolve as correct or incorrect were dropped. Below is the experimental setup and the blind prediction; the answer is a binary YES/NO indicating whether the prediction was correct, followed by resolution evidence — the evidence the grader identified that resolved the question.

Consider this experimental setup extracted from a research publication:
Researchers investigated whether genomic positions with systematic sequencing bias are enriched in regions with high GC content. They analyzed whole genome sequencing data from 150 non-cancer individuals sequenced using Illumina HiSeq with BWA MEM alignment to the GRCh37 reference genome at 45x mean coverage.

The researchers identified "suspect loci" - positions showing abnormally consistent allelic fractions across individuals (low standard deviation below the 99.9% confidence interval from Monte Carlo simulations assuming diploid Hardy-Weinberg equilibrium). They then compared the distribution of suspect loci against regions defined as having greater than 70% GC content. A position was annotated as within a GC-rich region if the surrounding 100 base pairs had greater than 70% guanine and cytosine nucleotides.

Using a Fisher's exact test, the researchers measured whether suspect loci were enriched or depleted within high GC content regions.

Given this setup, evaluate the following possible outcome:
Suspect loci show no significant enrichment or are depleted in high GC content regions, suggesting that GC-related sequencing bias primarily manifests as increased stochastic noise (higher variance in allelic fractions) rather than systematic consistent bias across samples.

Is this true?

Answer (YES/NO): NO